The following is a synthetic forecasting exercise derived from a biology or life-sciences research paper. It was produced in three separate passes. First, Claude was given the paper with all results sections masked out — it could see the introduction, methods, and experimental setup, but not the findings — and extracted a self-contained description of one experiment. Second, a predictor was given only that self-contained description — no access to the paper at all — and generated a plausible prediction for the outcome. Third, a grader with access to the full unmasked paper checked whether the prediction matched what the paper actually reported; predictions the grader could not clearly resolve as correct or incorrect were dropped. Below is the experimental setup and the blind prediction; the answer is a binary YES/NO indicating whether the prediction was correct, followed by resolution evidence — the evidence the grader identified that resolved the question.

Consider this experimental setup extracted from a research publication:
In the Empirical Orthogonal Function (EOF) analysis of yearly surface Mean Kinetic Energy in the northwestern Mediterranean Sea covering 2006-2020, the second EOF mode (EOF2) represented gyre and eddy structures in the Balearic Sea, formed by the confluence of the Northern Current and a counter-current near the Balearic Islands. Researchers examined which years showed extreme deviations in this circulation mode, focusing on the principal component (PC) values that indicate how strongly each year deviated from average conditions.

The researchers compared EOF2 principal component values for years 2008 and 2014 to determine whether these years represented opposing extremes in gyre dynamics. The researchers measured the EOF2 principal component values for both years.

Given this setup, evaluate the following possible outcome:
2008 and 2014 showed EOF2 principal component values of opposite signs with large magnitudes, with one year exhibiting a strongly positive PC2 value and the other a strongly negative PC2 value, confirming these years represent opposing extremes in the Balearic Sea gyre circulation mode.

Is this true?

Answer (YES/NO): YES